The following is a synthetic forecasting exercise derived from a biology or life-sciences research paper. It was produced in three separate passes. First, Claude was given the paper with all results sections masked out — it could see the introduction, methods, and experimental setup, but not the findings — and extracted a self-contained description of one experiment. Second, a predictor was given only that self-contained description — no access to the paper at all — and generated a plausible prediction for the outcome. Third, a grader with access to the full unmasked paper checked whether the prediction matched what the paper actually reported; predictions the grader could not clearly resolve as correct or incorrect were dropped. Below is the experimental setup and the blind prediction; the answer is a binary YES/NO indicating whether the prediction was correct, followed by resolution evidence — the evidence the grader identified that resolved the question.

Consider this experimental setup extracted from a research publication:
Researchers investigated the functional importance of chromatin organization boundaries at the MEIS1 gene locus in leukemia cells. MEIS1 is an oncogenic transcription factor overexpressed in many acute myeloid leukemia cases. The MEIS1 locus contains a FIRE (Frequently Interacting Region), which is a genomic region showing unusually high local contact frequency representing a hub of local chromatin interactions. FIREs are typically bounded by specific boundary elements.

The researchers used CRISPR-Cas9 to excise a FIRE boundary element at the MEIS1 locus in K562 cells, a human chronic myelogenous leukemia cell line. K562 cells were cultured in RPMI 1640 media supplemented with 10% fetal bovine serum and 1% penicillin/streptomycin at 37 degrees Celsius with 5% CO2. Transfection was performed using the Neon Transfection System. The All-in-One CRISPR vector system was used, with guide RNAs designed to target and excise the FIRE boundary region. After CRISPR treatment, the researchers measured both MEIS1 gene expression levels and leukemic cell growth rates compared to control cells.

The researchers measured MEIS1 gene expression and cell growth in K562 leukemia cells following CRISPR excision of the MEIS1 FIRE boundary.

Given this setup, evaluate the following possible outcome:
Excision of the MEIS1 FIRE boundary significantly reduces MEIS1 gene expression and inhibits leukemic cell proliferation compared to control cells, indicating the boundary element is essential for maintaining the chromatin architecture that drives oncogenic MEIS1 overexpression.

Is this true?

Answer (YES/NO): YES